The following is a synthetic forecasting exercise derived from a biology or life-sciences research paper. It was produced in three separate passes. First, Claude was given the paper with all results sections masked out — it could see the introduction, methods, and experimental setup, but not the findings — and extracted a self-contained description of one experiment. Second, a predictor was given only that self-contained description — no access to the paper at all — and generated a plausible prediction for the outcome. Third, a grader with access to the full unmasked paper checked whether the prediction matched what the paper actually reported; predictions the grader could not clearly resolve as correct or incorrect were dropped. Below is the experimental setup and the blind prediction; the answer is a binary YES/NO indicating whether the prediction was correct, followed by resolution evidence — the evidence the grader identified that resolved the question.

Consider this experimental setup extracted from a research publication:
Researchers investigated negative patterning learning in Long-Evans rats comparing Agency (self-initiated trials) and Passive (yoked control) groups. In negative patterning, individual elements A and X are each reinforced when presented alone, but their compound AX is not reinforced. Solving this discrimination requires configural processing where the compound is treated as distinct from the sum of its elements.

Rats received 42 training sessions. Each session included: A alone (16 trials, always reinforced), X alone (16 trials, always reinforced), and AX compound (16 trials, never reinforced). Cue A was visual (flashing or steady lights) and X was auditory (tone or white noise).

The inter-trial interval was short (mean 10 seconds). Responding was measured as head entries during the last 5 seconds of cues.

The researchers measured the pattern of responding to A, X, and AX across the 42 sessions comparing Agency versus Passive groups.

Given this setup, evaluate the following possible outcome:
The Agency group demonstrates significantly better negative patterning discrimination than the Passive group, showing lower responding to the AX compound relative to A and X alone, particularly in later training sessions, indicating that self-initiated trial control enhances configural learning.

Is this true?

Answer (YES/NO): NO